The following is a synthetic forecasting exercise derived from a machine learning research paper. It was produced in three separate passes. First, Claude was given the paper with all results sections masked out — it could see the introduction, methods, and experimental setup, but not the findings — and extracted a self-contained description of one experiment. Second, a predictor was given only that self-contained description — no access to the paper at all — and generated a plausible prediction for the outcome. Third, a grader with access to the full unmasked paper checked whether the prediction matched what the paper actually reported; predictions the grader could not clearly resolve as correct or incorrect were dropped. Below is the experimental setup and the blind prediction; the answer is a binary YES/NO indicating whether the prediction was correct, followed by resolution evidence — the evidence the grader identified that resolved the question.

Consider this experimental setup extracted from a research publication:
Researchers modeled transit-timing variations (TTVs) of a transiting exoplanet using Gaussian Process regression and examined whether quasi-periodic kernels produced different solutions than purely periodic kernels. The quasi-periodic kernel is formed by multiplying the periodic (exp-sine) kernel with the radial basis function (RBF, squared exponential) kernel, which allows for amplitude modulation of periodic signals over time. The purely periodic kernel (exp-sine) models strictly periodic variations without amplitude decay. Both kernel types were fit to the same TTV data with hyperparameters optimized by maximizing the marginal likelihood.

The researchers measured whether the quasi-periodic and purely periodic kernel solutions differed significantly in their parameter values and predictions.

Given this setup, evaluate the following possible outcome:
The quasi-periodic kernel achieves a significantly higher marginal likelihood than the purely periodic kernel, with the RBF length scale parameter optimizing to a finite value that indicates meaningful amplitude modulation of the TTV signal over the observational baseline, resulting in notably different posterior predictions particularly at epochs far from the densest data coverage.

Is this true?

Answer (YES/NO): NO